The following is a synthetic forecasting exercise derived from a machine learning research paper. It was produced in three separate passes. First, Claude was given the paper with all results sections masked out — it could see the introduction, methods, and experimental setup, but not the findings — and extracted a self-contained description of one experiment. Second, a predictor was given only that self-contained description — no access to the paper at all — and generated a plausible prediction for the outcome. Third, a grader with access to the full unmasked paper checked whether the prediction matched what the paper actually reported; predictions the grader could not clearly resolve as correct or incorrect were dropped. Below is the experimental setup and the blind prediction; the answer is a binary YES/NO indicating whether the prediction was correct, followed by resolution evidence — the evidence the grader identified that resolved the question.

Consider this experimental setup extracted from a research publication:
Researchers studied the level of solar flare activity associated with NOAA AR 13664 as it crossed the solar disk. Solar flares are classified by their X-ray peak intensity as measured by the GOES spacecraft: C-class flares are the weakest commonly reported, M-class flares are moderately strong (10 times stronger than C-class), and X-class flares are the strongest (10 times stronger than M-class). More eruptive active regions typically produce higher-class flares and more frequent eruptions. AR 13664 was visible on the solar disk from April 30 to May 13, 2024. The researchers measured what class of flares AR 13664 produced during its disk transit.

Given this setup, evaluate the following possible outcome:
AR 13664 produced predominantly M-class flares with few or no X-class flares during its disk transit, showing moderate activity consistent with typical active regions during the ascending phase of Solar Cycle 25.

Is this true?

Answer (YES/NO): NO